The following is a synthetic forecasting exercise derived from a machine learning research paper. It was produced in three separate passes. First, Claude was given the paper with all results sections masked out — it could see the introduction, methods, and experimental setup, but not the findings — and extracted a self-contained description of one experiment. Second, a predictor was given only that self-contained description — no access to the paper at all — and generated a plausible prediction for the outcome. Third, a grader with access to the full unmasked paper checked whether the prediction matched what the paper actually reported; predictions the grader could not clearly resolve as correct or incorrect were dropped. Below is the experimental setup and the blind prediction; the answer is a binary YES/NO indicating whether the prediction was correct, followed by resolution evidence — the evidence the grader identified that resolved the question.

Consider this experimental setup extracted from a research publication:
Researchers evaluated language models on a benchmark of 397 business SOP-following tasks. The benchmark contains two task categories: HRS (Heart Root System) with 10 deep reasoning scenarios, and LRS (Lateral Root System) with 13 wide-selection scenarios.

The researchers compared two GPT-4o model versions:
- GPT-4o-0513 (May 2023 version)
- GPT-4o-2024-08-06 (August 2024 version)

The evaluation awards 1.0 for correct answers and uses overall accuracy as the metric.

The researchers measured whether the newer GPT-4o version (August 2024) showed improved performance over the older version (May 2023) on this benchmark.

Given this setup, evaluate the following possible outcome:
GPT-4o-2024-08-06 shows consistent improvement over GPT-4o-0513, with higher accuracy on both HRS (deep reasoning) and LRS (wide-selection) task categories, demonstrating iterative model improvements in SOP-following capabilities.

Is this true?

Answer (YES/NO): NO